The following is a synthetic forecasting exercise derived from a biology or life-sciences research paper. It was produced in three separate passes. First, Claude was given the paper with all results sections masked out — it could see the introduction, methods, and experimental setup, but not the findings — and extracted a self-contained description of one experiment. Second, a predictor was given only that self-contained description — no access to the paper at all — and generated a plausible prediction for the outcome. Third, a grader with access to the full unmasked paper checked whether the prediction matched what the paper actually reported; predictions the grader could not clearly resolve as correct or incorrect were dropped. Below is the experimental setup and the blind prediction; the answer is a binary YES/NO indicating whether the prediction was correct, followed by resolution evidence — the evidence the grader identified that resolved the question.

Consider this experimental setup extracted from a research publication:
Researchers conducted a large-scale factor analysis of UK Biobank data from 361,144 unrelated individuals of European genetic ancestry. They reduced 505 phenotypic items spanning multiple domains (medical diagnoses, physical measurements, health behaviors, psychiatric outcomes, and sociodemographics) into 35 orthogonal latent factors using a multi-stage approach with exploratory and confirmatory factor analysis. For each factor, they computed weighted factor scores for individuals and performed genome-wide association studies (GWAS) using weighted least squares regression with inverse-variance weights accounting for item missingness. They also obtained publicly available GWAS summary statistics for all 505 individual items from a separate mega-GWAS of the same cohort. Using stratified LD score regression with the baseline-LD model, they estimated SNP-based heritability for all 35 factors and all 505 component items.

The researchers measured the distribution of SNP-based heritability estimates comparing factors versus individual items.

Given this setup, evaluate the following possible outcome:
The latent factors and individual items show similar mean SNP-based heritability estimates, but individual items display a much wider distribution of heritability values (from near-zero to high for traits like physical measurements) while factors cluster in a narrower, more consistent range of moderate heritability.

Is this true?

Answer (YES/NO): NO